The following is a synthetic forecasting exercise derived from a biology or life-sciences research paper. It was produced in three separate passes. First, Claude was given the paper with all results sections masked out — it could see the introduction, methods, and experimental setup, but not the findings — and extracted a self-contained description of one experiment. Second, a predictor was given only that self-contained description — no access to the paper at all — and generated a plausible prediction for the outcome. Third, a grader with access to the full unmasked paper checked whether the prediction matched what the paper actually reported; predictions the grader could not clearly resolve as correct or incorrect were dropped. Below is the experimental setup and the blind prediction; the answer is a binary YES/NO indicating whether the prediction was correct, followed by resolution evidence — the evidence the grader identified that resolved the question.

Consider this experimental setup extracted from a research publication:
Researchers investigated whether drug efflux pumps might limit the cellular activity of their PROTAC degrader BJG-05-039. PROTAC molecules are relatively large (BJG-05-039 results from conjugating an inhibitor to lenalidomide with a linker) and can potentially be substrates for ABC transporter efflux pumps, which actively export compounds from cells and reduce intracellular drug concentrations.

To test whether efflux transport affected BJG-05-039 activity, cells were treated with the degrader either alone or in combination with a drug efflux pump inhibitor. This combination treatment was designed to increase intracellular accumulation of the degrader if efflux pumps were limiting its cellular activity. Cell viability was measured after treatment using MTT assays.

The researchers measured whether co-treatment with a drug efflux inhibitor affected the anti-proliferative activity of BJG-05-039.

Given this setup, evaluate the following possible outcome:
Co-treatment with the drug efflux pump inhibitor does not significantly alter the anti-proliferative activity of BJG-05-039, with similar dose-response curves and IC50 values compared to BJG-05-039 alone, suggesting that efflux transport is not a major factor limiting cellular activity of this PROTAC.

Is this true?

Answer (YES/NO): NO